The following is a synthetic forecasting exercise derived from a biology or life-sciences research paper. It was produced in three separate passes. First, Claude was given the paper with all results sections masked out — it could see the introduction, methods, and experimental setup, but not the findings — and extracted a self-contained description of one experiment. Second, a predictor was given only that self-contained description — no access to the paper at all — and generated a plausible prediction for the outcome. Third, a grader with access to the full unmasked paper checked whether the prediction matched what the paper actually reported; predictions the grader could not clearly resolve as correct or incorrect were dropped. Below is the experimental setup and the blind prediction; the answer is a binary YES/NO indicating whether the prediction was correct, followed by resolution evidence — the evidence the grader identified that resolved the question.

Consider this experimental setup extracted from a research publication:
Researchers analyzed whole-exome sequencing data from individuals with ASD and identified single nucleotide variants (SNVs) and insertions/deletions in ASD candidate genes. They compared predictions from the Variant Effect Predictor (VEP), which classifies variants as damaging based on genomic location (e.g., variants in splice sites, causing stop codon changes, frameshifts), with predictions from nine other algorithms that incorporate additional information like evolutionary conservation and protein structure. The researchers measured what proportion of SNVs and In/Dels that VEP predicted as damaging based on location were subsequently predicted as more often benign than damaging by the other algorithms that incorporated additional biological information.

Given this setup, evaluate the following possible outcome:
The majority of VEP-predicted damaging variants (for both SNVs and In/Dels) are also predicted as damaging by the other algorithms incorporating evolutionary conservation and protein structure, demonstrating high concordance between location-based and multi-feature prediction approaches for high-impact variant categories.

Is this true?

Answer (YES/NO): NO